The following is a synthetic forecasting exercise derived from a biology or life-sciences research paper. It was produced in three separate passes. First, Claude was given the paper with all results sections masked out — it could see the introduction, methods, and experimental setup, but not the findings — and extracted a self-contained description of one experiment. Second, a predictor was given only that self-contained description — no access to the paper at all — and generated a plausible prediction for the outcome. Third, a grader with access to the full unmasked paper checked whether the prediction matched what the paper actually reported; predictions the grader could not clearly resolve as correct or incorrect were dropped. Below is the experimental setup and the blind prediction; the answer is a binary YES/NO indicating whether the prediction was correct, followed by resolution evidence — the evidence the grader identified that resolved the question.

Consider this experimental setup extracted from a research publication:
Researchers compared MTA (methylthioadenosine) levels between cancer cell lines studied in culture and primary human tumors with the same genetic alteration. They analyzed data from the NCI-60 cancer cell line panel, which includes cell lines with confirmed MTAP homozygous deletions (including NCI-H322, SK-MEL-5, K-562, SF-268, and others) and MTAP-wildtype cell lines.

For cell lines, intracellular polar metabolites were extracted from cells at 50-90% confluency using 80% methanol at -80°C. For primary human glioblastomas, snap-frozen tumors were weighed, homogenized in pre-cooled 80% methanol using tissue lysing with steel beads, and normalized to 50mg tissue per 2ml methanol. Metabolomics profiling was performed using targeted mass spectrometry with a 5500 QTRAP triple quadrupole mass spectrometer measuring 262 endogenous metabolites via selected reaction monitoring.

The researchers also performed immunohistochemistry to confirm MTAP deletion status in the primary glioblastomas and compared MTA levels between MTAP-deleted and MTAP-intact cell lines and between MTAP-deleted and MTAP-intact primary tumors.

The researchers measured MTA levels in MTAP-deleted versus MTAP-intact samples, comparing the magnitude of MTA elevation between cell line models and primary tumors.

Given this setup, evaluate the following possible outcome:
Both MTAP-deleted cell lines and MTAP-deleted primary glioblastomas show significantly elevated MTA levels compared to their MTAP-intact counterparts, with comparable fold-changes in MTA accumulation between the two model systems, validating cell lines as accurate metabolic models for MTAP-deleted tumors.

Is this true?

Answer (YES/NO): NO